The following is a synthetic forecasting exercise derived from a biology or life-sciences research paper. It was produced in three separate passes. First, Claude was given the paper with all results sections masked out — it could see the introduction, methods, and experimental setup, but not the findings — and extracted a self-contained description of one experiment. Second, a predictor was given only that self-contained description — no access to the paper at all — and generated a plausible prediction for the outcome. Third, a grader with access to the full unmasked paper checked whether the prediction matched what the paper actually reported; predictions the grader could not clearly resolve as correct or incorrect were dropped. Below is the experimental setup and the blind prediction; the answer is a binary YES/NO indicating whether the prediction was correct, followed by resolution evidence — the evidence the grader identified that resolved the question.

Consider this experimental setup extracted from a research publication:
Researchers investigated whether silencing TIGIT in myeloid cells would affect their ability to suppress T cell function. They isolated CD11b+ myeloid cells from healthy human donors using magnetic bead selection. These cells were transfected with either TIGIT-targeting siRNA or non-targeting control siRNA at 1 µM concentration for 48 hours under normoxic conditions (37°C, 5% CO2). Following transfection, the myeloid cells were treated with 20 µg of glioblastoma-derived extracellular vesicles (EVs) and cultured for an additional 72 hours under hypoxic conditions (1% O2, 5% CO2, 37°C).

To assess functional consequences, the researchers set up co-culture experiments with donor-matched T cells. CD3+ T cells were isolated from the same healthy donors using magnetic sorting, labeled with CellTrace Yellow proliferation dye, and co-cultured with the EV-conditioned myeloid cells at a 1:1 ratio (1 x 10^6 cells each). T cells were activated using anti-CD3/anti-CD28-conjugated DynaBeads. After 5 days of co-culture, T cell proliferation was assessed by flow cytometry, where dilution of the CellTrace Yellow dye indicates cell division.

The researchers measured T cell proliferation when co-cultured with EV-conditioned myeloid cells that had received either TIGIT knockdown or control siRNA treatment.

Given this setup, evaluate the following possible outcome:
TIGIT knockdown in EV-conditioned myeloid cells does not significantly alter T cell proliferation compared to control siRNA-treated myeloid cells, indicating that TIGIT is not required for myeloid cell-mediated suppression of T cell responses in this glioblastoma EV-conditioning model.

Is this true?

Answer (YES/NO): NO